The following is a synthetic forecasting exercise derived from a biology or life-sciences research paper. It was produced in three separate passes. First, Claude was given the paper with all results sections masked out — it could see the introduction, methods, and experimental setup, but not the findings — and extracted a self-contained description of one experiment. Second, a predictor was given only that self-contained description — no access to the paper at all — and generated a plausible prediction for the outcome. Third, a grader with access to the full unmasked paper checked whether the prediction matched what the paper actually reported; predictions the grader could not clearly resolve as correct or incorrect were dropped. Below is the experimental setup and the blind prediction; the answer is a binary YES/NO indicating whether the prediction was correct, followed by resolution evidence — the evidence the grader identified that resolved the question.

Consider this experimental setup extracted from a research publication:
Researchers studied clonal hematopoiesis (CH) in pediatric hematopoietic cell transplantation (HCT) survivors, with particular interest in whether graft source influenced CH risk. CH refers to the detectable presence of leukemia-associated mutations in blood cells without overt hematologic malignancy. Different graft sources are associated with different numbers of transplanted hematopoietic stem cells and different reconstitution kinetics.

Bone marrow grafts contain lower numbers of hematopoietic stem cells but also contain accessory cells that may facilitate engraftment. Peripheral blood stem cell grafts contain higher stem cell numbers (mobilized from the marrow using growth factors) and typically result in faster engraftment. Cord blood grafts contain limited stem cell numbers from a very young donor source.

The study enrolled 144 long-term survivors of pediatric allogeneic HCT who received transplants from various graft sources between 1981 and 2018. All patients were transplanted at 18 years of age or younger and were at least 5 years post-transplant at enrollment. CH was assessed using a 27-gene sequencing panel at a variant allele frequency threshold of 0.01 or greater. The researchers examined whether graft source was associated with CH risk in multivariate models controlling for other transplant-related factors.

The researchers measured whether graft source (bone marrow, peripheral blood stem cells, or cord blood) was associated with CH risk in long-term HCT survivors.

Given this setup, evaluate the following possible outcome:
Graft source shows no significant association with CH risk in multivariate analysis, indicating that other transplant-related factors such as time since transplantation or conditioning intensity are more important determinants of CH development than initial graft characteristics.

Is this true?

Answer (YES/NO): YES